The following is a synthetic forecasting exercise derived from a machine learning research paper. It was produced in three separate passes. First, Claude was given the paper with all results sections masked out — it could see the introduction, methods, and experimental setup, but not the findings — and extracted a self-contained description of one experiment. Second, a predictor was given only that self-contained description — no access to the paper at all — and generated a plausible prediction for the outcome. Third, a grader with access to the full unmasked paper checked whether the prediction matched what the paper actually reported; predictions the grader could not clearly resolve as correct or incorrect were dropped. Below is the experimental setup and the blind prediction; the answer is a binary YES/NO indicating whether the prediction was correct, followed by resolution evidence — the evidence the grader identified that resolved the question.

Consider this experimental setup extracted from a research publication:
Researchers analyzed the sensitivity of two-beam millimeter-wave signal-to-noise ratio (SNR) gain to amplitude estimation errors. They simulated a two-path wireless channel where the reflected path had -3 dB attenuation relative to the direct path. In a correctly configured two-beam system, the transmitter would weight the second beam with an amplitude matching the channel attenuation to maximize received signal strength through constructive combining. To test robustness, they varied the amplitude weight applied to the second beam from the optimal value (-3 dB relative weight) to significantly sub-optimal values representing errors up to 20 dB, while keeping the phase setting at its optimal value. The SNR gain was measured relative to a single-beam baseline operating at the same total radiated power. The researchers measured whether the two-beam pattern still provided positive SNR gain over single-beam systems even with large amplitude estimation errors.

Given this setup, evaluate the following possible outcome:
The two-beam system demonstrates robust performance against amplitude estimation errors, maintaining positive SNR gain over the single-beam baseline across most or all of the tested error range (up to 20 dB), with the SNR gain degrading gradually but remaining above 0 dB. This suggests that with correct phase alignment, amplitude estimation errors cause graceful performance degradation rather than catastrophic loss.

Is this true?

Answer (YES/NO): YES